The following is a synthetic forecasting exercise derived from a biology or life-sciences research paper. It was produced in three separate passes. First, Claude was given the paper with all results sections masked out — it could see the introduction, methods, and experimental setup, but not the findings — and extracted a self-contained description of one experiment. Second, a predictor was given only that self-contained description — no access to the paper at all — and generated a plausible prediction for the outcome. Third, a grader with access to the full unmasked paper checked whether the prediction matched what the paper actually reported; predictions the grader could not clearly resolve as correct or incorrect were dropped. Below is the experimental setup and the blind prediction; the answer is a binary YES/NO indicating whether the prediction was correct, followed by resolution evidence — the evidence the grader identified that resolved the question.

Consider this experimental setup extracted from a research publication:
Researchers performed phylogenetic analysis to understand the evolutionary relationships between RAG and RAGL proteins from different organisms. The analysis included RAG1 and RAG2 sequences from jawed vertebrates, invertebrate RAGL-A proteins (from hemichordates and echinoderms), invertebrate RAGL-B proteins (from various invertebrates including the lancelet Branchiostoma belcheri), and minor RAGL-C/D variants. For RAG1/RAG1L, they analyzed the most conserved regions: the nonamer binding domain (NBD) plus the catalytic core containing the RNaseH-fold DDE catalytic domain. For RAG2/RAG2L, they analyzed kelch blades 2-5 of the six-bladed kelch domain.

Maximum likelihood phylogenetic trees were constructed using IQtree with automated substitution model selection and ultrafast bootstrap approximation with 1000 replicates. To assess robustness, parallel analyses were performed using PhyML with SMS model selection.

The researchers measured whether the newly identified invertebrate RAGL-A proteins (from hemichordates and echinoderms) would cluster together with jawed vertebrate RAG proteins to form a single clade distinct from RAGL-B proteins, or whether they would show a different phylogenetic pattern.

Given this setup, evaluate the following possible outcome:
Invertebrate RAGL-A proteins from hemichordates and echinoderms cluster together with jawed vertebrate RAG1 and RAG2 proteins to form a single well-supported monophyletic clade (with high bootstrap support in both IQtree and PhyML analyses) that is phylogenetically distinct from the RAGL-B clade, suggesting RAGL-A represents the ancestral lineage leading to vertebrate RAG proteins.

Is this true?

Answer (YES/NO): NO